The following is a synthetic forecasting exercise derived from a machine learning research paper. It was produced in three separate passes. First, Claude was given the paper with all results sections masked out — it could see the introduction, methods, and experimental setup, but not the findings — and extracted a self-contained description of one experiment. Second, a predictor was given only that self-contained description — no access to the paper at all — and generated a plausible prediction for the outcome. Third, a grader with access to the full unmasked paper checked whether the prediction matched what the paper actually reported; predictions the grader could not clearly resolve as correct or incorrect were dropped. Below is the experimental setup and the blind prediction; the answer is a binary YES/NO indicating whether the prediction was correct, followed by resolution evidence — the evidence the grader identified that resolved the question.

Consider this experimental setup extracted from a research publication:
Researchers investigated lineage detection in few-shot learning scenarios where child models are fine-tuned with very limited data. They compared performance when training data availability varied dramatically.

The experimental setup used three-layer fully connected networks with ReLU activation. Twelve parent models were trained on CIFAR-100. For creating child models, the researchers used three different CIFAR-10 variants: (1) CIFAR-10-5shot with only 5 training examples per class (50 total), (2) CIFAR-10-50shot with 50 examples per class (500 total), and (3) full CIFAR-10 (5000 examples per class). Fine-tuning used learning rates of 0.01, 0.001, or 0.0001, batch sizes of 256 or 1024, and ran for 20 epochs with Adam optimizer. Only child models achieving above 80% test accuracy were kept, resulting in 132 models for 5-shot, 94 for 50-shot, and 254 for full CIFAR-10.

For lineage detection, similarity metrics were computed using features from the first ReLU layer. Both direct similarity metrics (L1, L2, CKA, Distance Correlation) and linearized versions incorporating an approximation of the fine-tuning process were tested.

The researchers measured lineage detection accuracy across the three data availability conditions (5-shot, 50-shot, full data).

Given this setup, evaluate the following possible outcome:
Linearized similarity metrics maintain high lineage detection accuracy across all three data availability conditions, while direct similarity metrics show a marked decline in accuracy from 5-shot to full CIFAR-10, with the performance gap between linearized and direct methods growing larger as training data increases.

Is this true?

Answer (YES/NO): NO